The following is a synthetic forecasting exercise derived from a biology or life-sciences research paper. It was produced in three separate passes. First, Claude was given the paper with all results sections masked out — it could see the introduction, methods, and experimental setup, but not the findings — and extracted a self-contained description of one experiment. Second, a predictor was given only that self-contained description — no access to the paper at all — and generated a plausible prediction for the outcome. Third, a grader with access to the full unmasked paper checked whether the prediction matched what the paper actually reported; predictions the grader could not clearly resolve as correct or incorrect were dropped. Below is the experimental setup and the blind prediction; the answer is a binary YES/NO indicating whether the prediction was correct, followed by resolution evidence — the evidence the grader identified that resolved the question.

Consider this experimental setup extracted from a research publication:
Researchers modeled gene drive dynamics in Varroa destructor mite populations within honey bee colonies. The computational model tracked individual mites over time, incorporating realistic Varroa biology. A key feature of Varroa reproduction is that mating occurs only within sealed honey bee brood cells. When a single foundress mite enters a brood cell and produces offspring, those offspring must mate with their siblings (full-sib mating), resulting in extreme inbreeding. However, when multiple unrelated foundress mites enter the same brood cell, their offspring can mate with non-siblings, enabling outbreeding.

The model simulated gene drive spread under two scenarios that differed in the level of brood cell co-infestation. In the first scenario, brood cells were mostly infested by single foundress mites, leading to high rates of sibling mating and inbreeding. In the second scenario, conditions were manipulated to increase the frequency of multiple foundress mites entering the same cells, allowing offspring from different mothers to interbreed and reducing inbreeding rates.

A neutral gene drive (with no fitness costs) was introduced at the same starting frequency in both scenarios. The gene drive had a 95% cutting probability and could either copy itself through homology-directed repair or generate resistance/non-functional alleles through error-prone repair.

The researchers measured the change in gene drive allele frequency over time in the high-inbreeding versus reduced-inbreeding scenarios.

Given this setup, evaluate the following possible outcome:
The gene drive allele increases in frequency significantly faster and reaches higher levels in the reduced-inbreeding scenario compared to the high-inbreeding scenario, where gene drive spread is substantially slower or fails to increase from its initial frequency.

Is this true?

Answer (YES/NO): NO